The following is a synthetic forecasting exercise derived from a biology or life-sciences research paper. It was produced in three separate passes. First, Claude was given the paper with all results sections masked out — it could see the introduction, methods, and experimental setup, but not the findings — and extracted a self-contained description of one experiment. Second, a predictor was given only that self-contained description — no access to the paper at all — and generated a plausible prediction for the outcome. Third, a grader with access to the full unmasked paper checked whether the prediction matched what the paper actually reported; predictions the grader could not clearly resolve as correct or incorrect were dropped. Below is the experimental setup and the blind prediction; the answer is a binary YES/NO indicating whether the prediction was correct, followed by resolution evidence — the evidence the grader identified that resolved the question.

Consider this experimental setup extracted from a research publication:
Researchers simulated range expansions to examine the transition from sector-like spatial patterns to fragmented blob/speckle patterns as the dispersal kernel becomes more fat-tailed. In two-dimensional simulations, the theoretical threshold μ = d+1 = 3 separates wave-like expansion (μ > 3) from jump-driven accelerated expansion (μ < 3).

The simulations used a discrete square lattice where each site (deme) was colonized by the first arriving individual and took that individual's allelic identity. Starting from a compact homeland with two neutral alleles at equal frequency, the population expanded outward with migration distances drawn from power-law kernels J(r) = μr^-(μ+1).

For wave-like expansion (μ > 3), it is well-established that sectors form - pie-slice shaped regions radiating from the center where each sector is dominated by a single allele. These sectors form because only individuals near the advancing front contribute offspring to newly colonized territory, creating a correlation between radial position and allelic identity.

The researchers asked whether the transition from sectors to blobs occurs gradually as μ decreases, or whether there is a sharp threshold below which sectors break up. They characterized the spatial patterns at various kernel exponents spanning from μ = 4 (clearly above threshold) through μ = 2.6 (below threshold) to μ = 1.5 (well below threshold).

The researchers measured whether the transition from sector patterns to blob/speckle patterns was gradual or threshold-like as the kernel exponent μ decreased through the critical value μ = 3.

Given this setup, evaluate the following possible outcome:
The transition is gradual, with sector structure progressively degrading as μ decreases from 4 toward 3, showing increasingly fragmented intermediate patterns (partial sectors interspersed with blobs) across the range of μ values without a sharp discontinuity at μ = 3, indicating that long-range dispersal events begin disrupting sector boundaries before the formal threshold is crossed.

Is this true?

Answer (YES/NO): NO